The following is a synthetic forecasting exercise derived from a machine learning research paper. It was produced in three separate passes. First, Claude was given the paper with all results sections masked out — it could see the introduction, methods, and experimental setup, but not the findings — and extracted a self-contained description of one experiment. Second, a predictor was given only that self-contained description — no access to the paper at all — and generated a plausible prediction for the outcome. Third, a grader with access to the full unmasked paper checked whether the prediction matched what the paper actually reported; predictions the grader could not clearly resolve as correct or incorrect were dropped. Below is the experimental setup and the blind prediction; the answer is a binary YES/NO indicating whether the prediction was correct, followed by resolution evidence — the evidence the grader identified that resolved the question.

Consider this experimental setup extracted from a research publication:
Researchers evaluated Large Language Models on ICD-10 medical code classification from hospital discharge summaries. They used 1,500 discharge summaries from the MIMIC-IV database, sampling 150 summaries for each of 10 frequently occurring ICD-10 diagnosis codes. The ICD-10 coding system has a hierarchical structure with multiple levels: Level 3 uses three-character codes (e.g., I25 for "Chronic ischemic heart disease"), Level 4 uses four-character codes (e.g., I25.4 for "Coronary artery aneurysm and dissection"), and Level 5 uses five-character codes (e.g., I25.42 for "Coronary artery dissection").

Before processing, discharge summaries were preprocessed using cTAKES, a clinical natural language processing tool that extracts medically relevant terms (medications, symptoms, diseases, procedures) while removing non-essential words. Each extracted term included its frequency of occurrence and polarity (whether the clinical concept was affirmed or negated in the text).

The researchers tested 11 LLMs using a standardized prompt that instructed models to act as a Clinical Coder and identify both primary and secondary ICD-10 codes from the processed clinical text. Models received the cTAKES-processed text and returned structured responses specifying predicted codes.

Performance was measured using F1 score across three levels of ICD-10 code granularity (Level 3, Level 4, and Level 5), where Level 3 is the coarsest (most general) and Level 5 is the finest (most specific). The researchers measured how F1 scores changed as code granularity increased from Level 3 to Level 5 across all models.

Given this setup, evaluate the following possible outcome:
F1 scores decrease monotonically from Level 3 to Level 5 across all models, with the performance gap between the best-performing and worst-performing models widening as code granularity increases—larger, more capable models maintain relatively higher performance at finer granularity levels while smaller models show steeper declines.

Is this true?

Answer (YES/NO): NO